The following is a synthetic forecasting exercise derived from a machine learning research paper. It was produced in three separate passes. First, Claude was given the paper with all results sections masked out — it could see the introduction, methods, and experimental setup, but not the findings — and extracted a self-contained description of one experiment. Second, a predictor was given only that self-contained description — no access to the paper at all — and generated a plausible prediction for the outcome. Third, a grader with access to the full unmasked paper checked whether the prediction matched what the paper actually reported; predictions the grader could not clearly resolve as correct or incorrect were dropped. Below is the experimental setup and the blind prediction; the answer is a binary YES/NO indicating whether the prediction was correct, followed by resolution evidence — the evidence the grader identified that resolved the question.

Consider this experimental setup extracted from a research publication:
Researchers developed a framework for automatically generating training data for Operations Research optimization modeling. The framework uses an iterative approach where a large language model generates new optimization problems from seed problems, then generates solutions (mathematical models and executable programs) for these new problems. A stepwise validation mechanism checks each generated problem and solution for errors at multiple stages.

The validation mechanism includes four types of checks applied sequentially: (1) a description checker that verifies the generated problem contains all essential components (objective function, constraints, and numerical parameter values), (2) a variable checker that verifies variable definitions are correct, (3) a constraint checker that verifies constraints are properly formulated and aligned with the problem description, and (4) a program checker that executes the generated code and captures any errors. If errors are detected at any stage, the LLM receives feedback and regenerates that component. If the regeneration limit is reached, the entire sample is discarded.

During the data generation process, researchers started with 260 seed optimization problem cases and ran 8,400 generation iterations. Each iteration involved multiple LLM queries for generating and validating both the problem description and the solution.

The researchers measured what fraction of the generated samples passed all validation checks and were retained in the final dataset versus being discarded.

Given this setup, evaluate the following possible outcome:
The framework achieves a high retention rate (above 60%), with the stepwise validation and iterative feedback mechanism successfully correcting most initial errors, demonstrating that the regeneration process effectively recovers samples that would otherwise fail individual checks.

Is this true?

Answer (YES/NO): NO